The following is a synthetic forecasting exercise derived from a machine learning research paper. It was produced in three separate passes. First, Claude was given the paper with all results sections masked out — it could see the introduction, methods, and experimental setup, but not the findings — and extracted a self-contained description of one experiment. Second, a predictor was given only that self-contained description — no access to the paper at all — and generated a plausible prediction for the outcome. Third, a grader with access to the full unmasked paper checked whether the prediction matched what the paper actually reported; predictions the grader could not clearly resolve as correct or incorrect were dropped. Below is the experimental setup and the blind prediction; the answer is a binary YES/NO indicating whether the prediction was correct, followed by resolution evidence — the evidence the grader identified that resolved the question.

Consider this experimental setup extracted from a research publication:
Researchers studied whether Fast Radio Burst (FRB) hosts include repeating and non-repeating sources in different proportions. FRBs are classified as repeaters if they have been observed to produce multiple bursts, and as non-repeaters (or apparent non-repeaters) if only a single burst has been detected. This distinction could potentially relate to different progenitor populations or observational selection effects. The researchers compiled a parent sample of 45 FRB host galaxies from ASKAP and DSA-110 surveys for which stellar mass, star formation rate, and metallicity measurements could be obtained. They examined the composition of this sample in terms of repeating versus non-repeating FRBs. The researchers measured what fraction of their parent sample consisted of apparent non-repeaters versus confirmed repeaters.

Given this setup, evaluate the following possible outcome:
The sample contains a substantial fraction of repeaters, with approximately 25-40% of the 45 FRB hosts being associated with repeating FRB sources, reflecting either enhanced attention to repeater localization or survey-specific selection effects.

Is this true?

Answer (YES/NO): NO